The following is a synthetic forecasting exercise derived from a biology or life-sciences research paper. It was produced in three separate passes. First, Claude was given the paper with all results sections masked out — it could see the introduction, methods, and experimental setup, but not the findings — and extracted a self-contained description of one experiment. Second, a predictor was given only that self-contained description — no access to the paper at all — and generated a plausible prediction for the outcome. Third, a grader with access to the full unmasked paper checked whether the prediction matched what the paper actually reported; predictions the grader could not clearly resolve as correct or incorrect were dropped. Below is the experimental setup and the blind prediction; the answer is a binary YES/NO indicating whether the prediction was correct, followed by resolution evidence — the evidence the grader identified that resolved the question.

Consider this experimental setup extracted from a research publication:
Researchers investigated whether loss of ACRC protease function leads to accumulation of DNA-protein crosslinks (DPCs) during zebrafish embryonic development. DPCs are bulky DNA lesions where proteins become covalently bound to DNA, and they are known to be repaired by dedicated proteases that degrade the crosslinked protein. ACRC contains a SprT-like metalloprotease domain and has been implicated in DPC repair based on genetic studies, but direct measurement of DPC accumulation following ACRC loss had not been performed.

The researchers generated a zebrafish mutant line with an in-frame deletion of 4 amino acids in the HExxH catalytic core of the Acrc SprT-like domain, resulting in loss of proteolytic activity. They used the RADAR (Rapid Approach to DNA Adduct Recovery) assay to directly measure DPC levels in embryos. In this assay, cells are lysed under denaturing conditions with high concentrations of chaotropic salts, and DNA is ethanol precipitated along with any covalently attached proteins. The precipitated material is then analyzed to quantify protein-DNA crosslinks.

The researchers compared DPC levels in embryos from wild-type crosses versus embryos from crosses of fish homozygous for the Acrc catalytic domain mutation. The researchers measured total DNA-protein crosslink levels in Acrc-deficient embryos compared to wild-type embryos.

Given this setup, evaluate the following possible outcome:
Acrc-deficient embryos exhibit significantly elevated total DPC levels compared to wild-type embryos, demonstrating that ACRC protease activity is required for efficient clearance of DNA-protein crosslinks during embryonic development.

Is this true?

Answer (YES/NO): YES